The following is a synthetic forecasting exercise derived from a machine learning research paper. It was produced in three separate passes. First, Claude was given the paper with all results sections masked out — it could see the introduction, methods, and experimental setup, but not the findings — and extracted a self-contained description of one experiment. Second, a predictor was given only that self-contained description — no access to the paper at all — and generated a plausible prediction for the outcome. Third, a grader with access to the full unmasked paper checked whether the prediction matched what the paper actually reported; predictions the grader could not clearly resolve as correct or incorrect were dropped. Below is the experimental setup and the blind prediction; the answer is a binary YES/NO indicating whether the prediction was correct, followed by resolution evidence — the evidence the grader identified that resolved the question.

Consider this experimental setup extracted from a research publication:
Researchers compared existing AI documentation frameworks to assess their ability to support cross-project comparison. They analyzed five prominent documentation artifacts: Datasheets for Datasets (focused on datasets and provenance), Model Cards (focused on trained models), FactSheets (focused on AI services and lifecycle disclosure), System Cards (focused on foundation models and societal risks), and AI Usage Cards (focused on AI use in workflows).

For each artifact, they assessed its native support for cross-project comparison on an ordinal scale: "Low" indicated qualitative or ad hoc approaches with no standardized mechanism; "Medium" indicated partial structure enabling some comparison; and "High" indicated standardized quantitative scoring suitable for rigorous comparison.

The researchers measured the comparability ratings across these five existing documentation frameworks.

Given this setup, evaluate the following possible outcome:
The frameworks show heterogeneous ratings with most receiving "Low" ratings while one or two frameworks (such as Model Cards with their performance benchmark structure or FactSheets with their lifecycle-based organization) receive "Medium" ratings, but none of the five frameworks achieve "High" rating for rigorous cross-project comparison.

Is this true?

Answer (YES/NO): YES